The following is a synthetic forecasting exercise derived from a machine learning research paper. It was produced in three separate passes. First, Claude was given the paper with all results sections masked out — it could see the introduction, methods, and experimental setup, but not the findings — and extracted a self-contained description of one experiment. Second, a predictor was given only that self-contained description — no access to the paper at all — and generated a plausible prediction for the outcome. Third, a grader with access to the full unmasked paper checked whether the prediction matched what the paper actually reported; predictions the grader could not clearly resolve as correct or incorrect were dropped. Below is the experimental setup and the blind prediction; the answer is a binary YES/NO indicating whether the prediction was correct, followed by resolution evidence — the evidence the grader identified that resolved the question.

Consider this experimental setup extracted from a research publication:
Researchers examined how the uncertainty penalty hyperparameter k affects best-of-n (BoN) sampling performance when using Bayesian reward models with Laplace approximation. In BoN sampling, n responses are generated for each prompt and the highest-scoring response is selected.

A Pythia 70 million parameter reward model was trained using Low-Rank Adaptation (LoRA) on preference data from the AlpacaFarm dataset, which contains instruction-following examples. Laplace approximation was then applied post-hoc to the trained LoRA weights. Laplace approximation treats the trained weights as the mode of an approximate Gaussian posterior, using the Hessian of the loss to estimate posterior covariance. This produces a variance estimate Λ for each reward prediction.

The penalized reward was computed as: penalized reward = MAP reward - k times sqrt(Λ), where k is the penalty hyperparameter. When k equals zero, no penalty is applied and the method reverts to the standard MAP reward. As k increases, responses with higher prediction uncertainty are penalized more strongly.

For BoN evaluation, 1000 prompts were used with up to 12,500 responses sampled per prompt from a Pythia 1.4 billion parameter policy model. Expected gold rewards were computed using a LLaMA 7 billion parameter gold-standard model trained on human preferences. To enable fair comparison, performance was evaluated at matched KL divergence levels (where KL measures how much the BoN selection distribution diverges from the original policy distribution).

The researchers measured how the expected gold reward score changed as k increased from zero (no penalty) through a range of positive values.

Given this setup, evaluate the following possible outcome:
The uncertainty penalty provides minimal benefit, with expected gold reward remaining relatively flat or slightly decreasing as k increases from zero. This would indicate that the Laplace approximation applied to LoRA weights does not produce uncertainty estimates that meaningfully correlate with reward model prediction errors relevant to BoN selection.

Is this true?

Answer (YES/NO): NO